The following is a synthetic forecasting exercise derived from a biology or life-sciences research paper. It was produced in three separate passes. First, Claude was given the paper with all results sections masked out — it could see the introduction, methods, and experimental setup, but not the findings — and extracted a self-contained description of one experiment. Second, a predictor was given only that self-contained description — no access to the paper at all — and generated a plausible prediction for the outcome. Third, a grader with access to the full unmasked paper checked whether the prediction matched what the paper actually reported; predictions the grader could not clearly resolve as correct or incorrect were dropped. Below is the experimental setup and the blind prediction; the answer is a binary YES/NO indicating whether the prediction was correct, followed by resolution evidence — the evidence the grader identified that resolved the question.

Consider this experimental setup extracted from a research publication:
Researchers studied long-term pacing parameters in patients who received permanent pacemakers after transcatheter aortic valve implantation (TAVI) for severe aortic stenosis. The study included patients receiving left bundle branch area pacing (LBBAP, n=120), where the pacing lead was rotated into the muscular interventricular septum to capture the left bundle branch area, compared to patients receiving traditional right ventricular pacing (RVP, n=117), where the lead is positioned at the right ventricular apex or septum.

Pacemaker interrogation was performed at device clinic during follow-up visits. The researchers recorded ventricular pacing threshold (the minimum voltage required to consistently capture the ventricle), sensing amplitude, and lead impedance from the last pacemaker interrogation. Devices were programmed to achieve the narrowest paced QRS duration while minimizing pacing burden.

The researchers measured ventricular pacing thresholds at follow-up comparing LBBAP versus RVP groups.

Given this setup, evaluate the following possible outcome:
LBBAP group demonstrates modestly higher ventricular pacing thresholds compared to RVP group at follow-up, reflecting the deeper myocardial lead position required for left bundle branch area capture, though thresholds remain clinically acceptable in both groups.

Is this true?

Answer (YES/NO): YES